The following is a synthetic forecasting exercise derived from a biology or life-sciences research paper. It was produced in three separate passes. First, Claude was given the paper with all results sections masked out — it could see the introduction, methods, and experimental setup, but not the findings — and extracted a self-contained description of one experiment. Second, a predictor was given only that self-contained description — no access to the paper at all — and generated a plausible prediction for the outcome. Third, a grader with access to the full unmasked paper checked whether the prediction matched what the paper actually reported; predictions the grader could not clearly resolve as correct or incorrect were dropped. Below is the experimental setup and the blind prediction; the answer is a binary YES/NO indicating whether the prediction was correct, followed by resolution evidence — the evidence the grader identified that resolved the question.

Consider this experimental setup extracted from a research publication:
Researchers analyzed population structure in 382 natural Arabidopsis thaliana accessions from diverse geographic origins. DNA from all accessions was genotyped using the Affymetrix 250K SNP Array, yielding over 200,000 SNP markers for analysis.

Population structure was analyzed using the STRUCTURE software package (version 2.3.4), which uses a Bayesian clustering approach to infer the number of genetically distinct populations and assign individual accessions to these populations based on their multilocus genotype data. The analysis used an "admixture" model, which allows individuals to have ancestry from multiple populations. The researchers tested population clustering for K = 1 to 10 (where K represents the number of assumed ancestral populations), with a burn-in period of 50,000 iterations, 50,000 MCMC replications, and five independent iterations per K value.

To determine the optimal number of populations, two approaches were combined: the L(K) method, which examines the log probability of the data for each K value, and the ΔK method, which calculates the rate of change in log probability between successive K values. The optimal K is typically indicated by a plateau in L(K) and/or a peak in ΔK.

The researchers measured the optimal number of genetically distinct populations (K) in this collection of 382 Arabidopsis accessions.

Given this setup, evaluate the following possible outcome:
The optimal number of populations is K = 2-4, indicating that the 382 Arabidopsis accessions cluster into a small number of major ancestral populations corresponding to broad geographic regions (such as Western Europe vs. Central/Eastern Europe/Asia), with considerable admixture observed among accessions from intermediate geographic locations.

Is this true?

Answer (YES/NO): YES